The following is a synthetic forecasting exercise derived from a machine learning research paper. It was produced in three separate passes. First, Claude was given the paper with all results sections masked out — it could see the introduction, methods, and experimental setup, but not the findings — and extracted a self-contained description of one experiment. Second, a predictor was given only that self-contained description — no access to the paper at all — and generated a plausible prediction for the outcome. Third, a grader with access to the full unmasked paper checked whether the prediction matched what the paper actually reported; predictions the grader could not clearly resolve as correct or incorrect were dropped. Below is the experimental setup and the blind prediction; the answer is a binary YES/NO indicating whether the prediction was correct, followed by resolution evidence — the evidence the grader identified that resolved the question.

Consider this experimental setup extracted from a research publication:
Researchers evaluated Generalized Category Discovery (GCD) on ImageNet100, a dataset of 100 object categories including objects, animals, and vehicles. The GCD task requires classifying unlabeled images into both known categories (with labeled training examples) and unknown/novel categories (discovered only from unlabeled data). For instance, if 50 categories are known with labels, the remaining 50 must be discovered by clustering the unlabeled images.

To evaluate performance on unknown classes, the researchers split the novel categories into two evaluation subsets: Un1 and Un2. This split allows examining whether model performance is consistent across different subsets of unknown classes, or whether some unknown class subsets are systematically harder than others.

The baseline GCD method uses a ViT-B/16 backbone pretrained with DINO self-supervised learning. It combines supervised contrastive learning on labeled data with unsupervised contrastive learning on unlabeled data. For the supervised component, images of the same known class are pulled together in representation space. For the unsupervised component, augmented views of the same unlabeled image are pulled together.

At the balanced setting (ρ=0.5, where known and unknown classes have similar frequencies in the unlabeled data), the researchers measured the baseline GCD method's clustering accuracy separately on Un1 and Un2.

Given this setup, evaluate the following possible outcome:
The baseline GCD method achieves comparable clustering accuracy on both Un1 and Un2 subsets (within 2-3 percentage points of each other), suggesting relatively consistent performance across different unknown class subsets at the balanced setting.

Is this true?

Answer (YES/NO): NO